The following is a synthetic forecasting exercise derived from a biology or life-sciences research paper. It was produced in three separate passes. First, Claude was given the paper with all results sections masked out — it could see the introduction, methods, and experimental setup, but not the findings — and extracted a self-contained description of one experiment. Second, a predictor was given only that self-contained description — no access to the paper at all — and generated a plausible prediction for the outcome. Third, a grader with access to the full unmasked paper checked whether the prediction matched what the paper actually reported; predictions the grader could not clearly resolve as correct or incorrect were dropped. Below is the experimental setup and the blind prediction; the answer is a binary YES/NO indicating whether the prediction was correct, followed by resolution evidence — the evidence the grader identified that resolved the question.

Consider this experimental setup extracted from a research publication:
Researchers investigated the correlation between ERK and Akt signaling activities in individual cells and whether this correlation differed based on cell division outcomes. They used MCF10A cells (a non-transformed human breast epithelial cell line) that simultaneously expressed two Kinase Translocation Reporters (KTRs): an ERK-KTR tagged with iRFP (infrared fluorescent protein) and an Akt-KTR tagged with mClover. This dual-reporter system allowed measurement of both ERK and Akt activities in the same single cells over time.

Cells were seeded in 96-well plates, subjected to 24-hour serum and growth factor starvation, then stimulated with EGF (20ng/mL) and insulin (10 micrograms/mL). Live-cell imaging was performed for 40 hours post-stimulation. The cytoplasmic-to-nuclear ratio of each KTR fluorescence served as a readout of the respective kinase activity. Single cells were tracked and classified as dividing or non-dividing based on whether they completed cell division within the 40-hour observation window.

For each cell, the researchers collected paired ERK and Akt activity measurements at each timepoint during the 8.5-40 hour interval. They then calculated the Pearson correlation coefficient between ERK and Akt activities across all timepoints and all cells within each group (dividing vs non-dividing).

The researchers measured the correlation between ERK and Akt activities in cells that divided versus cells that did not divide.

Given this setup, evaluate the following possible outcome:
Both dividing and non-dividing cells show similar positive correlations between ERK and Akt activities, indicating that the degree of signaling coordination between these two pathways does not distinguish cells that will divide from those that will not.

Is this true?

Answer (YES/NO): NO